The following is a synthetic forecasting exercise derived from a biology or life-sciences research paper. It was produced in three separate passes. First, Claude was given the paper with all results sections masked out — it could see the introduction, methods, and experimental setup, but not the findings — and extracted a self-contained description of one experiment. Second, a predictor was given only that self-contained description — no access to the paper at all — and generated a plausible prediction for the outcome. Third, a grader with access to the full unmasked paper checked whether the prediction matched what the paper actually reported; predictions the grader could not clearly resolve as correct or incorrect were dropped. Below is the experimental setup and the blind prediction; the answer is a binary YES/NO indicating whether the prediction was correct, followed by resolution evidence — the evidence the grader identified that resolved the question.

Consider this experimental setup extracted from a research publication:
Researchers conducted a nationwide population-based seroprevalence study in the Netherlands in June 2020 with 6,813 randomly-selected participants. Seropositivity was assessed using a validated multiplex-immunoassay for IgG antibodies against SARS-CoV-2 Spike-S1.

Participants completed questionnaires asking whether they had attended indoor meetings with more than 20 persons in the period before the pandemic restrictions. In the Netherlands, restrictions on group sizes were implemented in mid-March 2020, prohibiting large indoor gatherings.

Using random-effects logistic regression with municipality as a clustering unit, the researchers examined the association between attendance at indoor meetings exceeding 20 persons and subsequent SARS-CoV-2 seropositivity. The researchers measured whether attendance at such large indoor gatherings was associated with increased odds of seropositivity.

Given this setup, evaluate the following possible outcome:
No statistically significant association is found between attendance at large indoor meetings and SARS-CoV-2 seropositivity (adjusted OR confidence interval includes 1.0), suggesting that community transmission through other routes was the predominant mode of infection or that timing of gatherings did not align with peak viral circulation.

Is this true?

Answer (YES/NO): NO